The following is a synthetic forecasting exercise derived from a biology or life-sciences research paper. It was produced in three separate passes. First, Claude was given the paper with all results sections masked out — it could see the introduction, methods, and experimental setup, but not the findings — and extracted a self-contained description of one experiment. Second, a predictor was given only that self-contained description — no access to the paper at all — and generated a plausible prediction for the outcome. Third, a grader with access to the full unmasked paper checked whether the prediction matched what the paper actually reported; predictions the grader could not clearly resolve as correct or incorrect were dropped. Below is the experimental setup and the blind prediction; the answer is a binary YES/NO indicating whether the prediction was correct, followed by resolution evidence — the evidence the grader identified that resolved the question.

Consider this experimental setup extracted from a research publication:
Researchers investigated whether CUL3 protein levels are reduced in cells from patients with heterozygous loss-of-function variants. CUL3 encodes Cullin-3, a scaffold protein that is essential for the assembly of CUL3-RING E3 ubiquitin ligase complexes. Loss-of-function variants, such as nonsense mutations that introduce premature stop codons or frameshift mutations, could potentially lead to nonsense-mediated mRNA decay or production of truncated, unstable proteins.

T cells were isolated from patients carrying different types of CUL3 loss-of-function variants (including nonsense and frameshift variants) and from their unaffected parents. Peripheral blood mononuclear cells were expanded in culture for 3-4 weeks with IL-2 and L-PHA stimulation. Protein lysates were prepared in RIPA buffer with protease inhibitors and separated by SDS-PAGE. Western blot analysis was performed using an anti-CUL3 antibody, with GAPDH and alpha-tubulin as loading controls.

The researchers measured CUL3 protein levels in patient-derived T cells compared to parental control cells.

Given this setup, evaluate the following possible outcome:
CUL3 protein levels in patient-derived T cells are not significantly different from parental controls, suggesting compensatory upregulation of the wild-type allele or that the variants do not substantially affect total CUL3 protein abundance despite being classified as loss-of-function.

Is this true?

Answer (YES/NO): NO